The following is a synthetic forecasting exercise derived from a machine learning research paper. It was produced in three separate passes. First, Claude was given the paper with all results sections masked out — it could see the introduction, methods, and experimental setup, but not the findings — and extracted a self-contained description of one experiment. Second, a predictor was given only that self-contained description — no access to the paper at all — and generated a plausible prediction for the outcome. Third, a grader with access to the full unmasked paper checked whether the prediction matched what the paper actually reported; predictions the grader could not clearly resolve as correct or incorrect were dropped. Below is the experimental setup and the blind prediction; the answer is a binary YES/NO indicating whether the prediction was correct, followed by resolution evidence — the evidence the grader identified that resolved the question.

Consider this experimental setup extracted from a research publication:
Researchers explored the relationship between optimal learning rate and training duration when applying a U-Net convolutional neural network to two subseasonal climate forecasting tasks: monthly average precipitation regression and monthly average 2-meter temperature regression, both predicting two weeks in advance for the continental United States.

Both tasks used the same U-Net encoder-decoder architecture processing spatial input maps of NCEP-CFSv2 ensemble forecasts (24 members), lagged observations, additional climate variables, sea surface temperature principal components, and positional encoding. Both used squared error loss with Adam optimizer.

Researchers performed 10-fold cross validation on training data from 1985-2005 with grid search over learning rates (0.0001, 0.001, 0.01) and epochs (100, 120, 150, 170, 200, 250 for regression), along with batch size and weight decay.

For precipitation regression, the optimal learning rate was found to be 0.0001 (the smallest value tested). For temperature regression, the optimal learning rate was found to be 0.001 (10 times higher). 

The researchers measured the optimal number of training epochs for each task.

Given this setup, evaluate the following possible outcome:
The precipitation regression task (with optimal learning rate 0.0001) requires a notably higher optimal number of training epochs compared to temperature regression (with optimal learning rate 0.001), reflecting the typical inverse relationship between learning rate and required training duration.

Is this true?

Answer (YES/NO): YES